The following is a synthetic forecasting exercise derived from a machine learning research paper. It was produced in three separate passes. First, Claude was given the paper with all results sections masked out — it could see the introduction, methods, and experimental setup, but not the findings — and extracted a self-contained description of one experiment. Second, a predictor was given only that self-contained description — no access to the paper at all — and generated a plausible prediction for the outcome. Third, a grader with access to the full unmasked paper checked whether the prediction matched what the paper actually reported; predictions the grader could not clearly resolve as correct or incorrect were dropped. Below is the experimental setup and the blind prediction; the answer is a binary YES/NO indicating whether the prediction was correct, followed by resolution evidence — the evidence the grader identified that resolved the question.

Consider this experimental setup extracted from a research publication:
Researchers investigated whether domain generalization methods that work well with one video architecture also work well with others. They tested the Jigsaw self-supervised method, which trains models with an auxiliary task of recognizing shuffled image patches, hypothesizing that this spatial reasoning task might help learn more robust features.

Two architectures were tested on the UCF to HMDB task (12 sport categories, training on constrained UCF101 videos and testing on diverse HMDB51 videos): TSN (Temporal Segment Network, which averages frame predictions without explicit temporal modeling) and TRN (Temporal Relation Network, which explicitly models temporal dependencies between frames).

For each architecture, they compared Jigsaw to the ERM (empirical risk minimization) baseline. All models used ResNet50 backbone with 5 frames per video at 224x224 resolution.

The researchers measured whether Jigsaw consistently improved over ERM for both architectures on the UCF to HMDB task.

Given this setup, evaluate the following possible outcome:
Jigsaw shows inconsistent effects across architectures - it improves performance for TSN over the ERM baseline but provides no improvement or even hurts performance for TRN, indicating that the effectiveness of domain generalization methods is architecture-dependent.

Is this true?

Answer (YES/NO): NO